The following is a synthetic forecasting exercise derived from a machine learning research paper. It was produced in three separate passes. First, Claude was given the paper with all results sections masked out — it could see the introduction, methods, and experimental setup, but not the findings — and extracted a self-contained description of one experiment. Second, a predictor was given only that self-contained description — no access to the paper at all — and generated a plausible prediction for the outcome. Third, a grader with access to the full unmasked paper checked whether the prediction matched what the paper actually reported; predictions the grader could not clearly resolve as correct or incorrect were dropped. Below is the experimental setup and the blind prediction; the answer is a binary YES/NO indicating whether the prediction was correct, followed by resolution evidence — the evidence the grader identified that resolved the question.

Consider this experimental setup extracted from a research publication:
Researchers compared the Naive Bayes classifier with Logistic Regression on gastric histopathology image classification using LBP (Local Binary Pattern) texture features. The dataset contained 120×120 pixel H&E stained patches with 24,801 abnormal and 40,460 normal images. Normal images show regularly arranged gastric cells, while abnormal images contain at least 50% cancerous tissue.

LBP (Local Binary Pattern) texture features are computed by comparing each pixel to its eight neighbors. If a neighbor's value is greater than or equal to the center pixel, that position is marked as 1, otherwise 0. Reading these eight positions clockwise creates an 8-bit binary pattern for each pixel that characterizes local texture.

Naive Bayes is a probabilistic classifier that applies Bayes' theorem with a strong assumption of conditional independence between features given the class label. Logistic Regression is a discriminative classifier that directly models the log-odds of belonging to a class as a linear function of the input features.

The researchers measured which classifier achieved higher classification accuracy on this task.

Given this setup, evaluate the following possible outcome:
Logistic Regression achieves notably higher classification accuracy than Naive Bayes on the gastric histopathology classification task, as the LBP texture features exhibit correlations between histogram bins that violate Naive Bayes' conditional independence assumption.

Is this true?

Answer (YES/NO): YES